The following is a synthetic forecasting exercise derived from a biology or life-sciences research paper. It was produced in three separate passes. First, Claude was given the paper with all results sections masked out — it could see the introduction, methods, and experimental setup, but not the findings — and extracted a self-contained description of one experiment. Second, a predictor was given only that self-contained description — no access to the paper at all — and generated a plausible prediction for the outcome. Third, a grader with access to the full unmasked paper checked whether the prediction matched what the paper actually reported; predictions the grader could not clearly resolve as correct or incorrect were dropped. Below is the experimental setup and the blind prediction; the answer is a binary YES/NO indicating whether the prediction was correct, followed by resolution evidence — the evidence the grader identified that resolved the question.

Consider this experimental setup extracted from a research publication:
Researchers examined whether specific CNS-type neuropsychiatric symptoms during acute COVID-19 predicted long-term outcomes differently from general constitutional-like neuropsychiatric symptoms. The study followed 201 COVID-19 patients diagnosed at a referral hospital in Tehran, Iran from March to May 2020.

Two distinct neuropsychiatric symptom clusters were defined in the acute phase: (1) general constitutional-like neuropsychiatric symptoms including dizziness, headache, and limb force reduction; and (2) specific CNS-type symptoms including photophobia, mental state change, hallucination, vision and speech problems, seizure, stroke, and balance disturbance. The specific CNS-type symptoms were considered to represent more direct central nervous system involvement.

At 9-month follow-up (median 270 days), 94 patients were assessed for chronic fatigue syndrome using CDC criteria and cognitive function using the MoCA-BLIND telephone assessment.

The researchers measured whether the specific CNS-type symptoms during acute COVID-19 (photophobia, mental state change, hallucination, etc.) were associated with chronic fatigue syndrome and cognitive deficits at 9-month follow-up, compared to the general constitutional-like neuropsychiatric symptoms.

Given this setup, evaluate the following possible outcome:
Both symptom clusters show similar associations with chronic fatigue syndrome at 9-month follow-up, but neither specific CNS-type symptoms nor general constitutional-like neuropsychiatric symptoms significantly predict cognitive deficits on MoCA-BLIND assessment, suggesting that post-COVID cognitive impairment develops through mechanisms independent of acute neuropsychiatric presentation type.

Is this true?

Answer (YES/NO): NO